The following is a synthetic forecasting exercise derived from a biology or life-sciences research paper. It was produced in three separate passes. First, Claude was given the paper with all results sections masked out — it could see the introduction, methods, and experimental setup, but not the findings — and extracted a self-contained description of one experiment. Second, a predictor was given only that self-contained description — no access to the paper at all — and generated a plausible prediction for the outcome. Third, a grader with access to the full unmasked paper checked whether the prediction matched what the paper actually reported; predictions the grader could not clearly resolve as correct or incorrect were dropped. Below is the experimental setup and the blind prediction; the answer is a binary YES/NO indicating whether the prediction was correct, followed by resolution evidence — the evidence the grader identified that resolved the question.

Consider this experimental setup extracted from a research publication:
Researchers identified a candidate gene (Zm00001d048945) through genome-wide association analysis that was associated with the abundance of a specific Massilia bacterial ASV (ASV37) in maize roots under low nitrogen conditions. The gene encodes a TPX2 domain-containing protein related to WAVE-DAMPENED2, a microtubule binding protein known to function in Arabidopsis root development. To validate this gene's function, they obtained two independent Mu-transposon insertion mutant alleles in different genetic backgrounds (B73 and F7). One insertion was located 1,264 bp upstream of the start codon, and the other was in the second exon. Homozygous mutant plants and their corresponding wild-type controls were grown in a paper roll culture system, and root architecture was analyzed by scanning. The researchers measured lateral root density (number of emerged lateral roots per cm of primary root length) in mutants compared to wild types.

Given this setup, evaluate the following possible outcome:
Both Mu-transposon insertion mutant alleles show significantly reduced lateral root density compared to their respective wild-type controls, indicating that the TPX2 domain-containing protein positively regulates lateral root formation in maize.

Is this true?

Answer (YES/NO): YES